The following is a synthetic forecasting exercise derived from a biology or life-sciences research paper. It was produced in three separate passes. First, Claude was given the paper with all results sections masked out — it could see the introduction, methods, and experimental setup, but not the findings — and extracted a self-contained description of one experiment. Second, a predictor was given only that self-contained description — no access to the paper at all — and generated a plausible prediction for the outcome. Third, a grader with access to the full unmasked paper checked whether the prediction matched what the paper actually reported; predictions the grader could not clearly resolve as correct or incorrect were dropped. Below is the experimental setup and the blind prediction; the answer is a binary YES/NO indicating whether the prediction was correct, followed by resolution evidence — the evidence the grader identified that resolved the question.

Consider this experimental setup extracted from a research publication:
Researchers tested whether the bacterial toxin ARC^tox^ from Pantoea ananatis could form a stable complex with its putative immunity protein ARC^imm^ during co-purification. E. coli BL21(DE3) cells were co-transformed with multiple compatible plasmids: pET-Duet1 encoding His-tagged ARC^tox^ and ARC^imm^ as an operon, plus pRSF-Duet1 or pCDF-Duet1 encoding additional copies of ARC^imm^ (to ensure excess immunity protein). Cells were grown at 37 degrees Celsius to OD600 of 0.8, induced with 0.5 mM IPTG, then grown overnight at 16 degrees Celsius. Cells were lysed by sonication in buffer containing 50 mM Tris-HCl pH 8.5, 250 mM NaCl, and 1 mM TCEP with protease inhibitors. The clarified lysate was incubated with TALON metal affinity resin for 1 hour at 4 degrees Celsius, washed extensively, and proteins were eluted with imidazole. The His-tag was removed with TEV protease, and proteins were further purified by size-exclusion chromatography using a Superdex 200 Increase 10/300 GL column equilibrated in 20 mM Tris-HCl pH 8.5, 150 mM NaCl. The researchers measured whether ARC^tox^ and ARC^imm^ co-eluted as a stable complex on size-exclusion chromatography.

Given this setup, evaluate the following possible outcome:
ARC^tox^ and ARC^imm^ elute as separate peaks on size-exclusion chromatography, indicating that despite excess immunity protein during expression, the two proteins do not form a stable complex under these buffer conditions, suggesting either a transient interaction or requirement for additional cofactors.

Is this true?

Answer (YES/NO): NO